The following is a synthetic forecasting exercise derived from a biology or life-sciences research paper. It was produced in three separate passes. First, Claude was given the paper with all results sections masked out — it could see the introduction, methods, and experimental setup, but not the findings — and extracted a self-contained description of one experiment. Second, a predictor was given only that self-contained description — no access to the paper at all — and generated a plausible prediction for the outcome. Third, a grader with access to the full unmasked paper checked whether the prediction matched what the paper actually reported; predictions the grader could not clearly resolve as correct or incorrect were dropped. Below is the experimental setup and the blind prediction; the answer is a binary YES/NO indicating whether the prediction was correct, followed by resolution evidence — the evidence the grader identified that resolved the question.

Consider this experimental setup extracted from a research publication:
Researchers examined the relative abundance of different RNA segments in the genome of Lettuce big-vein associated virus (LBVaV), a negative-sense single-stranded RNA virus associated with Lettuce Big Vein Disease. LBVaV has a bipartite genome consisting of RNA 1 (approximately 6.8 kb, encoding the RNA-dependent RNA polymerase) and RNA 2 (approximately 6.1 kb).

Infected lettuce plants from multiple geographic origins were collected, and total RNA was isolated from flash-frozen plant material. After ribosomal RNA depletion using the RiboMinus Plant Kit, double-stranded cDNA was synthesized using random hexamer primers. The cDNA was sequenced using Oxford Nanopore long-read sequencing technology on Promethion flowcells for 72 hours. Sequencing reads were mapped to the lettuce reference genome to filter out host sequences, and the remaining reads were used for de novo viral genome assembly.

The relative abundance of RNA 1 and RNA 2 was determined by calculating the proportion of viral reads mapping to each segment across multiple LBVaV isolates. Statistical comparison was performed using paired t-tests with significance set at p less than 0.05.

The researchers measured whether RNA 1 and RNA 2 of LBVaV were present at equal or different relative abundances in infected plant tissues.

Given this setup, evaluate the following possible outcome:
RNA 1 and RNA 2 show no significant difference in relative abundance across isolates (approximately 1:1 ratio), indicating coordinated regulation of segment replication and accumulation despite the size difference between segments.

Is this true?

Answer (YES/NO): NO